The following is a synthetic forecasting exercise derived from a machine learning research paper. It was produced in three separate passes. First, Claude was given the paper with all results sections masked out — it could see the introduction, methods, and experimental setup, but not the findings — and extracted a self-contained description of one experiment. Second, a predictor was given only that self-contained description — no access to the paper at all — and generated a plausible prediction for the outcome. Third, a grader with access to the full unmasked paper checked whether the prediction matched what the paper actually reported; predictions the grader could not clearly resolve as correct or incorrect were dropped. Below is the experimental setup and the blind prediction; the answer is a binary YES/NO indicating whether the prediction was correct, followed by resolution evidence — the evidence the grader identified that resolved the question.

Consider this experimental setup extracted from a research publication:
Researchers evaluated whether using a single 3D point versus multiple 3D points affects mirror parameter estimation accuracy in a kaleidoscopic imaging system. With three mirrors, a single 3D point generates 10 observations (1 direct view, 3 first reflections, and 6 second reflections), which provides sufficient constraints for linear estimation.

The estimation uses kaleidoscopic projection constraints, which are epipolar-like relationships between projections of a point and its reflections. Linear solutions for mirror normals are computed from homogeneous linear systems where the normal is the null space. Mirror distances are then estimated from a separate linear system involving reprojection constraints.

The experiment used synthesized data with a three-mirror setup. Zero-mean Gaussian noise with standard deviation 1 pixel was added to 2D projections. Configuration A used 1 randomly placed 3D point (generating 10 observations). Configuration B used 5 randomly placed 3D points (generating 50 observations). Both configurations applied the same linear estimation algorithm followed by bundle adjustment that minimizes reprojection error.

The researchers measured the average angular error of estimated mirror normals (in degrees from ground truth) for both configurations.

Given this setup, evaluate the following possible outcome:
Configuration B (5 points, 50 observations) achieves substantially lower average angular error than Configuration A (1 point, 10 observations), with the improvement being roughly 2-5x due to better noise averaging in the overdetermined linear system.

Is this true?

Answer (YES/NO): NO